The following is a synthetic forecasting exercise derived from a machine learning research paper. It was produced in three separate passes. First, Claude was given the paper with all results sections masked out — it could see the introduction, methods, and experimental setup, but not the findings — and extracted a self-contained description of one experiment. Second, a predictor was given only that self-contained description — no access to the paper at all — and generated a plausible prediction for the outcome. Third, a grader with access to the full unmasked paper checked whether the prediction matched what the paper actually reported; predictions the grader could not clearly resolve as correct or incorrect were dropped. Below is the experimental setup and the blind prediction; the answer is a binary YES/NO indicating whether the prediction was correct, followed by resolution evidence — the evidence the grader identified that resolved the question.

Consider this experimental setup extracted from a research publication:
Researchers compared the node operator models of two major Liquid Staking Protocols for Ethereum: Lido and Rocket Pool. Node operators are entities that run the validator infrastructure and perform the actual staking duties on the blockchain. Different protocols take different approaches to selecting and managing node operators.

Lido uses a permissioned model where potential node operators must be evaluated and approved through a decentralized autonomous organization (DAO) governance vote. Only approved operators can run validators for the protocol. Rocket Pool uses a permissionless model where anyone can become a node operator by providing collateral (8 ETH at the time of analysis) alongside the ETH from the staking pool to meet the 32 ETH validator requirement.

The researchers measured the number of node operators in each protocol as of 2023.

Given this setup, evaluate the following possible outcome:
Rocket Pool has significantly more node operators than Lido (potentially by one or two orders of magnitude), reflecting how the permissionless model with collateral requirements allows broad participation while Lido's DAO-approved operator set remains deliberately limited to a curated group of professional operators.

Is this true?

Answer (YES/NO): YES